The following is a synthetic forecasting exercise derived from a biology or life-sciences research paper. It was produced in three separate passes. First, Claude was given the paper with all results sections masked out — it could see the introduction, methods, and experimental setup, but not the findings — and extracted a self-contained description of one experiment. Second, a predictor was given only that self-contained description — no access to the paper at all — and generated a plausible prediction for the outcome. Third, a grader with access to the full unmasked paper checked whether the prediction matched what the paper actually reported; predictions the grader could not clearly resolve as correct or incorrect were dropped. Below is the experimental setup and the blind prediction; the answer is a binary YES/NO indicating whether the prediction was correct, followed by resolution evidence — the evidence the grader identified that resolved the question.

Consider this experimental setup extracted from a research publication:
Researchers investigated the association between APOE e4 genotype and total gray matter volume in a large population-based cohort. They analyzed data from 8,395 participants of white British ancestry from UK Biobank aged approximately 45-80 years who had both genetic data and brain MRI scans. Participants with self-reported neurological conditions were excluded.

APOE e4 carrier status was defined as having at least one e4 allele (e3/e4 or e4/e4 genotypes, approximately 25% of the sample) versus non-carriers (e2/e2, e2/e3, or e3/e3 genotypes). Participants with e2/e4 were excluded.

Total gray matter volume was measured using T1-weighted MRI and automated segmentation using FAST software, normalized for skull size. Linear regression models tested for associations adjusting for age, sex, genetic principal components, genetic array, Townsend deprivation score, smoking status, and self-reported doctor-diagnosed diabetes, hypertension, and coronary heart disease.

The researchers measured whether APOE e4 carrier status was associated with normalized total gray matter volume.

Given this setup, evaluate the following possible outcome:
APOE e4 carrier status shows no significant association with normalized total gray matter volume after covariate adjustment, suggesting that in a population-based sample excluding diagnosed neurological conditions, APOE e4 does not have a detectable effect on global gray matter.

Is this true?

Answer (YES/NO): YES